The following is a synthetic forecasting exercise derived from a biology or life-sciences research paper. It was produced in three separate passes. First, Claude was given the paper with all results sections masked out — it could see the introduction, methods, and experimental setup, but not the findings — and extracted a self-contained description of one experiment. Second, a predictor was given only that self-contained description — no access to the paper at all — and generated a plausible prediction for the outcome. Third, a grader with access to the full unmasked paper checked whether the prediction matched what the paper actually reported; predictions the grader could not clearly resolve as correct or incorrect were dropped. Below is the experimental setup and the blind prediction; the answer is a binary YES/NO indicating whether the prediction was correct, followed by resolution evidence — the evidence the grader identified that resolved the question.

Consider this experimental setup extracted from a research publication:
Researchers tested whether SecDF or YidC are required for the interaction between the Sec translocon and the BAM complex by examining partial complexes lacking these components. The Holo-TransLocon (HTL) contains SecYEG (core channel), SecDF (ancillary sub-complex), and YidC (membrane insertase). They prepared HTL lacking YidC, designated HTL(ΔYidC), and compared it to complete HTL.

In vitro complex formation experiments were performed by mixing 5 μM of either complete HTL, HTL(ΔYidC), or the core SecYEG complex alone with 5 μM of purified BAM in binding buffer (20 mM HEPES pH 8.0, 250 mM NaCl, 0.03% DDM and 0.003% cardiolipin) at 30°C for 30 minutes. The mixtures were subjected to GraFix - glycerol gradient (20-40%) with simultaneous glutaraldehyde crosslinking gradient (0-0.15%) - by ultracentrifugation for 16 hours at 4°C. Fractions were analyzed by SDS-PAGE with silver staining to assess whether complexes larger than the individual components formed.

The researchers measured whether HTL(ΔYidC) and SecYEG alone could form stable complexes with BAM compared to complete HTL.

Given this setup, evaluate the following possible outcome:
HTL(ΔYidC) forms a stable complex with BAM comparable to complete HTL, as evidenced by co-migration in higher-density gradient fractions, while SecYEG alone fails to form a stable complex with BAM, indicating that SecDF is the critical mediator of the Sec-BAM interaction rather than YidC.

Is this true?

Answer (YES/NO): NO